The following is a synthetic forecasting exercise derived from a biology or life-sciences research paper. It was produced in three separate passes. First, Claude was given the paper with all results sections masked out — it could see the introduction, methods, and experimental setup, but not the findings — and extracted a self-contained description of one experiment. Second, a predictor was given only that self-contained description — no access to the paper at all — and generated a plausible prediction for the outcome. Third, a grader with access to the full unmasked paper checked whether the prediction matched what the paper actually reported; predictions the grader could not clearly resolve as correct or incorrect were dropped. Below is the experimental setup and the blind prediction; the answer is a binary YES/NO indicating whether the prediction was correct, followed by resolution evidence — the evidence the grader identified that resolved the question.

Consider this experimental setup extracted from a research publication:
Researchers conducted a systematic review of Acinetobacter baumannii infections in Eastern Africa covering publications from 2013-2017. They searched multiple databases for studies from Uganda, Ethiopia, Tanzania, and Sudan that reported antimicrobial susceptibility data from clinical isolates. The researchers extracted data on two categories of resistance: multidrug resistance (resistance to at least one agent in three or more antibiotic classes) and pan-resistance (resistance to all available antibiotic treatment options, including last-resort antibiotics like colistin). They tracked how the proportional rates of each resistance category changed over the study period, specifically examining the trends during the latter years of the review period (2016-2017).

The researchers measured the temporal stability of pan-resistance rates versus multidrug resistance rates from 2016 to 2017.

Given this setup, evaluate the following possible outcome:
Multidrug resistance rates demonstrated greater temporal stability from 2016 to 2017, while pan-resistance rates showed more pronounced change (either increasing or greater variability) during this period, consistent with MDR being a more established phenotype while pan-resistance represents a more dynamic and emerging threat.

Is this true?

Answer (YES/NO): YES